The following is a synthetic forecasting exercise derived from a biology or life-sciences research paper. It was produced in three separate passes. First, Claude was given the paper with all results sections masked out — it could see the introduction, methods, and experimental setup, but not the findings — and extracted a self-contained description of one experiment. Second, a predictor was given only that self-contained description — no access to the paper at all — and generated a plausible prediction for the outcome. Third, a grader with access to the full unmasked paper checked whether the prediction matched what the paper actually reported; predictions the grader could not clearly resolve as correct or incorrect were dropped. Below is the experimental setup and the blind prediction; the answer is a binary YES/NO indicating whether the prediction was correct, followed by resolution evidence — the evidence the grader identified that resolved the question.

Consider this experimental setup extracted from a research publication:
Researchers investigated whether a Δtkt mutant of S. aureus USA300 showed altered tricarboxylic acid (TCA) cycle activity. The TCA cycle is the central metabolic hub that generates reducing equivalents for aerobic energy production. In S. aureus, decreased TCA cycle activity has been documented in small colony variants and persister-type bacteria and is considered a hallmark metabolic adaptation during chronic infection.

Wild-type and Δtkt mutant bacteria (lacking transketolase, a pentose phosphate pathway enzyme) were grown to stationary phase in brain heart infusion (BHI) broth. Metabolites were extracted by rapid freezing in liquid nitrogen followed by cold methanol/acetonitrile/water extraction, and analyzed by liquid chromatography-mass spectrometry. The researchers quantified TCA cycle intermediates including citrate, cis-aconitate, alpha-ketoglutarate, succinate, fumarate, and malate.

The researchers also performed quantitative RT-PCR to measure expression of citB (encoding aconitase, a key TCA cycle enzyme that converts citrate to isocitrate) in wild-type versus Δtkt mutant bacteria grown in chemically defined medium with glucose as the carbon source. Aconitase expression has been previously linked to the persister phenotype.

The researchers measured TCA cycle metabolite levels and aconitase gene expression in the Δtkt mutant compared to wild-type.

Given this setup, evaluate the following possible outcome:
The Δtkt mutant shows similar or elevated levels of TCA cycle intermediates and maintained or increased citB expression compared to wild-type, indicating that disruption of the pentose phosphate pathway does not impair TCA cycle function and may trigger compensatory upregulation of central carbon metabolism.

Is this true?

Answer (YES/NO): NO